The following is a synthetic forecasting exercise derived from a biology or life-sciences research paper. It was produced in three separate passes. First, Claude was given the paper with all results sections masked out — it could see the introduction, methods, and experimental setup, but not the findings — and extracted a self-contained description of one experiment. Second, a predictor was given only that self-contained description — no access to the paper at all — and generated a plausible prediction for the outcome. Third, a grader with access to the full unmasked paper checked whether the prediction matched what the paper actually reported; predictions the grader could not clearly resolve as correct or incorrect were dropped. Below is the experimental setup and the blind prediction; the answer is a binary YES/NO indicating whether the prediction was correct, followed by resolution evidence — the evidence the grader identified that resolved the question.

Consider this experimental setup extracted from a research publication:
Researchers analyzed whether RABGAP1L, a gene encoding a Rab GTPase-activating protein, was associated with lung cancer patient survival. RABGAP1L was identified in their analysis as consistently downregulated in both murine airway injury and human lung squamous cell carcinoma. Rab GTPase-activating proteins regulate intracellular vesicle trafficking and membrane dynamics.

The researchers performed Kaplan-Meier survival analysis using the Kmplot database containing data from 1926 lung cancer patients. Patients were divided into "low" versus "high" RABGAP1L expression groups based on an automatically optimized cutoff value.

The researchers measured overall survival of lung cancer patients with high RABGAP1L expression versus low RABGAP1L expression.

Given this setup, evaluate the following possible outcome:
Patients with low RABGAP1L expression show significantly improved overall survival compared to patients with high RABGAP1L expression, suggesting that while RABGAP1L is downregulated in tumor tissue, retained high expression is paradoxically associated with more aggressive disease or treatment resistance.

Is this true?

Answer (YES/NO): YES